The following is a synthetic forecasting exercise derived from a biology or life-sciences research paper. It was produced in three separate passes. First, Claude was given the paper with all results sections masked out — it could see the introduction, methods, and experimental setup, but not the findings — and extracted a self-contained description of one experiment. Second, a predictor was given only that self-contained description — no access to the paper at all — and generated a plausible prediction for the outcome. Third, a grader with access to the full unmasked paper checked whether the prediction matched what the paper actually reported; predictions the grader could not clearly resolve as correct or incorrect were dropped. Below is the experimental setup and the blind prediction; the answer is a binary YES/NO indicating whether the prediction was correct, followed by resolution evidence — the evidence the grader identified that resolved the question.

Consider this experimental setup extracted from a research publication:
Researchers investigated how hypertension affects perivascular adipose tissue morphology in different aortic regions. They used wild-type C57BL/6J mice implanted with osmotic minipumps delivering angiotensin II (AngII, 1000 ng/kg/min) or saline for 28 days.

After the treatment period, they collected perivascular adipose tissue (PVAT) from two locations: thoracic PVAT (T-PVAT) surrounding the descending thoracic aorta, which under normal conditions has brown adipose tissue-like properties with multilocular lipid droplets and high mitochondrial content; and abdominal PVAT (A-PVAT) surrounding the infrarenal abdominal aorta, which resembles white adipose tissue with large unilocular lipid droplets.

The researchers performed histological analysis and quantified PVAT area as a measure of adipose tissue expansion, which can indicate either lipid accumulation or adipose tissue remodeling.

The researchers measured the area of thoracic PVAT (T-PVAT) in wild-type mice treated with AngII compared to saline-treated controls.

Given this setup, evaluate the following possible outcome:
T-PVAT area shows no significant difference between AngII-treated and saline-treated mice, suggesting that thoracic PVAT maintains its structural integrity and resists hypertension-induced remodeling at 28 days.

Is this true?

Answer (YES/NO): NO